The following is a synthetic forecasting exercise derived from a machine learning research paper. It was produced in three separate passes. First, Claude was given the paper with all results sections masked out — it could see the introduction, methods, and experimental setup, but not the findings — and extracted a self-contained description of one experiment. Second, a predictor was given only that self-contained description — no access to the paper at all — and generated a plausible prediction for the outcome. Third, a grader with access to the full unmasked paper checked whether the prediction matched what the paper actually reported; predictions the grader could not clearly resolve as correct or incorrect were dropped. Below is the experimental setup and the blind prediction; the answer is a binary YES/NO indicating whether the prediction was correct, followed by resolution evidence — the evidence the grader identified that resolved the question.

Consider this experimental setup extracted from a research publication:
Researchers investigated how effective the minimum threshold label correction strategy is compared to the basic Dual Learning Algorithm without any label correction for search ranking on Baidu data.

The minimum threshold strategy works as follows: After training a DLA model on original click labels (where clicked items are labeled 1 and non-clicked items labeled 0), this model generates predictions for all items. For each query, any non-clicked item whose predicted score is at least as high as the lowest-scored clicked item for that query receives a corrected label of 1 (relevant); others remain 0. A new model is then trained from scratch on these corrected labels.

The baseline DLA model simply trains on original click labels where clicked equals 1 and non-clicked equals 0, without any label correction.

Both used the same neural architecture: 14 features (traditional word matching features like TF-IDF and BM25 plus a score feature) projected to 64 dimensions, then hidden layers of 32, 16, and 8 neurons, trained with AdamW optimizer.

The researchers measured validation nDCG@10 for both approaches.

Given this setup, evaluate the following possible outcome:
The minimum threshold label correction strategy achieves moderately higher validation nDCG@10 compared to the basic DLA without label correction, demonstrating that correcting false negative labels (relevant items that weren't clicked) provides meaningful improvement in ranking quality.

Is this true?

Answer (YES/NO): NO